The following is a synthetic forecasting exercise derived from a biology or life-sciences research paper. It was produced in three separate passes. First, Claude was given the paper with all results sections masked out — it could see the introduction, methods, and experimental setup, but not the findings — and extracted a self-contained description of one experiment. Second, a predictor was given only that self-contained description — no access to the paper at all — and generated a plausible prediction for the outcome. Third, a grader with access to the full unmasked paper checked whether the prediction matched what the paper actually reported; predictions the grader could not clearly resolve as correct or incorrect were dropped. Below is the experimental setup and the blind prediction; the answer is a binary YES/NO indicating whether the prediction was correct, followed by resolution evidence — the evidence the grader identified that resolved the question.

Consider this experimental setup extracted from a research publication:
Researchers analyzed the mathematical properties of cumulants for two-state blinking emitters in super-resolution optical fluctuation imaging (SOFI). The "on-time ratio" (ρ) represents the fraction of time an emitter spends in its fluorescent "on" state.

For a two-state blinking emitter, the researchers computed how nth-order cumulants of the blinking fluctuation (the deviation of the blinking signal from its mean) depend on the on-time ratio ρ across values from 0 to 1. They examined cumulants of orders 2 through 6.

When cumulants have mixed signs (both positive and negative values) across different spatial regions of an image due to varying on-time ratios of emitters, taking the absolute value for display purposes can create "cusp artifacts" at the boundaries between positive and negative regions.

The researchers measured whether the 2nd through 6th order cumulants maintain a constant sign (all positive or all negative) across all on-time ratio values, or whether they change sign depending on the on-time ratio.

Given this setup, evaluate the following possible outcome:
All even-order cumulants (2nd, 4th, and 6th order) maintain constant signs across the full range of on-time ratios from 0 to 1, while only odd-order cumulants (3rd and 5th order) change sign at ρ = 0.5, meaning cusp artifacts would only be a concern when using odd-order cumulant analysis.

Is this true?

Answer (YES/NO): NO